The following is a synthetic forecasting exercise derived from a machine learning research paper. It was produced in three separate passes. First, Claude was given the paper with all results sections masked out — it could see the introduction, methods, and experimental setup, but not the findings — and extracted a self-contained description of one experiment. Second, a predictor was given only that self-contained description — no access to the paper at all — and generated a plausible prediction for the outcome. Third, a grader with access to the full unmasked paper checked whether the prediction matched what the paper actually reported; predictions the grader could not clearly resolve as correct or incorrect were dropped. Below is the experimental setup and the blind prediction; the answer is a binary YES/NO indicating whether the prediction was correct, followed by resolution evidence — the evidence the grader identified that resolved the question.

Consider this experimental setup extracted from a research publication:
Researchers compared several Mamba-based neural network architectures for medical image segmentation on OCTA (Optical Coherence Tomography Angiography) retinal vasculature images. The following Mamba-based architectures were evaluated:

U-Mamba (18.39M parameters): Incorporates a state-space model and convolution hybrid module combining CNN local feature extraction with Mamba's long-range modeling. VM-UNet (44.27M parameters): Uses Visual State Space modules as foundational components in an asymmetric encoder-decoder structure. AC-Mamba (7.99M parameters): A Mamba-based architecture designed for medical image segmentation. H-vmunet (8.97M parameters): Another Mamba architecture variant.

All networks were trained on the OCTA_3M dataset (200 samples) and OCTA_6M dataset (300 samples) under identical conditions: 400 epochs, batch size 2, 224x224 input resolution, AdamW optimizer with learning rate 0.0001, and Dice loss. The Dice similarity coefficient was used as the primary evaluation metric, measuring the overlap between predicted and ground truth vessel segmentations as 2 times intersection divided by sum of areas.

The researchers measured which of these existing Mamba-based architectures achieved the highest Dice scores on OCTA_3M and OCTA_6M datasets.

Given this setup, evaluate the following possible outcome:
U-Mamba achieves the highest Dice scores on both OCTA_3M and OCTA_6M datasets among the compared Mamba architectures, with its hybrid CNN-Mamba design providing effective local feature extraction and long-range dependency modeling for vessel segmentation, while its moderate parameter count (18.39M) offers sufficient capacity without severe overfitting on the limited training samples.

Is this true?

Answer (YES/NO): NO